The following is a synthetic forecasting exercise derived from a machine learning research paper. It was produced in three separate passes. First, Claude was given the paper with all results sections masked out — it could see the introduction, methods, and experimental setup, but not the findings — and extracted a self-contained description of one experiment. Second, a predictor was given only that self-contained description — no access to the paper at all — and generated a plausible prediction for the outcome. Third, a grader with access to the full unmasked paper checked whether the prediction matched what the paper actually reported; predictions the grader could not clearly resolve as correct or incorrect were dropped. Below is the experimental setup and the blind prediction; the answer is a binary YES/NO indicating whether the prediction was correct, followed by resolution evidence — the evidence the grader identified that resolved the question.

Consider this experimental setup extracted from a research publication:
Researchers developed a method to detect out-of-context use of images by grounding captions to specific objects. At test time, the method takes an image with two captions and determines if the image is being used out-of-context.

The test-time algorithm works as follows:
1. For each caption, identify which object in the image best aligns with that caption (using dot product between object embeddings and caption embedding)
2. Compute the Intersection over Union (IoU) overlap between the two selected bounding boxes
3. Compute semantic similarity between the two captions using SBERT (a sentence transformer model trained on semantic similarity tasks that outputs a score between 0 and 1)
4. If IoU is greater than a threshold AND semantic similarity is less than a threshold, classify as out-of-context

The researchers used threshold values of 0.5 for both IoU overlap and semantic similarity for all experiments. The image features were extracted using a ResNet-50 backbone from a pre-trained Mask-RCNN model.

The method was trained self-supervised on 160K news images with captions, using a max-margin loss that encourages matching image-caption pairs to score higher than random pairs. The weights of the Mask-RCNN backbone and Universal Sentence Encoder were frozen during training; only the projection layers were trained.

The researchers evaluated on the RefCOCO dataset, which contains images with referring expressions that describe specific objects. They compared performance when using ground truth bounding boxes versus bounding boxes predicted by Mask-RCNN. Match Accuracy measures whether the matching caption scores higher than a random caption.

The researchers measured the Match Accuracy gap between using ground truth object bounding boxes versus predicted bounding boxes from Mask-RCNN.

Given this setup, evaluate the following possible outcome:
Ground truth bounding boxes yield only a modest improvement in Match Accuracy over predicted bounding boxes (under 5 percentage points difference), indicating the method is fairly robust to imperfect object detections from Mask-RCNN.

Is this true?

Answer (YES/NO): YES